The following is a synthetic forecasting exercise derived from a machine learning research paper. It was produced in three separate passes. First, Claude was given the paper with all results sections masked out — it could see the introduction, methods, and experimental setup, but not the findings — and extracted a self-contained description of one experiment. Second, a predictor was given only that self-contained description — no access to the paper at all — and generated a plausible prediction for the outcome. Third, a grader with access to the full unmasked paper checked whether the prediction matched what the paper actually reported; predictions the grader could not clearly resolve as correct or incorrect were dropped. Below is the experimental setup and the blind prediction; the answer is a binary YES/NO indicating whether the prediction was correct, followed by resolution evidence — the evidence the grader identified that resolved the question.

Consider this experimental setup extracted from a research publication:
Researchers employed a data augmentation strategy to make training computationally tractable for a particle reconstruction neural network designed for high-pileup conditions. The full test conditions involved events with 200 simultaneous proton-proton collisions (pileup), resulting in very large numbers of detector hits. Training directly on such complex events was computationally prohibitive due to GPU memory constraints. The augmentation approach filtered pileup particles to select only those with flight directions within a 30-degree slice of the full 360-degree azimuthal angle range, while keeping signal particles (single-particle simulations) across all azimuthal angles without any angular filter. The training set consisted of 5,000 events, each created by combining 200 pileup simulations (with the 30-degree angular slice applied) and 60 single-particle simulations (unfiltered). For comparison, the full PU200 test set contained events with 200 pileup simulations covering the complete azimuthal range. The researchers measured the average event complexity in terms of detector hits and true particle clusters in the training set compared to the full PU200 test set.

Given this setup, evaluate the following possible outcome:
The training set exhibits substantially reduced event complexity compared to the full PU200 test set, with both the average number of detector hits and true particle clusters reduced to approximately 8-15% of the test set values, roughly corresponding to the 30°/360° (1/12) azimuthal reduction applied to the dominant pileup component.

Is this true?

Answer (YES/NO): NO